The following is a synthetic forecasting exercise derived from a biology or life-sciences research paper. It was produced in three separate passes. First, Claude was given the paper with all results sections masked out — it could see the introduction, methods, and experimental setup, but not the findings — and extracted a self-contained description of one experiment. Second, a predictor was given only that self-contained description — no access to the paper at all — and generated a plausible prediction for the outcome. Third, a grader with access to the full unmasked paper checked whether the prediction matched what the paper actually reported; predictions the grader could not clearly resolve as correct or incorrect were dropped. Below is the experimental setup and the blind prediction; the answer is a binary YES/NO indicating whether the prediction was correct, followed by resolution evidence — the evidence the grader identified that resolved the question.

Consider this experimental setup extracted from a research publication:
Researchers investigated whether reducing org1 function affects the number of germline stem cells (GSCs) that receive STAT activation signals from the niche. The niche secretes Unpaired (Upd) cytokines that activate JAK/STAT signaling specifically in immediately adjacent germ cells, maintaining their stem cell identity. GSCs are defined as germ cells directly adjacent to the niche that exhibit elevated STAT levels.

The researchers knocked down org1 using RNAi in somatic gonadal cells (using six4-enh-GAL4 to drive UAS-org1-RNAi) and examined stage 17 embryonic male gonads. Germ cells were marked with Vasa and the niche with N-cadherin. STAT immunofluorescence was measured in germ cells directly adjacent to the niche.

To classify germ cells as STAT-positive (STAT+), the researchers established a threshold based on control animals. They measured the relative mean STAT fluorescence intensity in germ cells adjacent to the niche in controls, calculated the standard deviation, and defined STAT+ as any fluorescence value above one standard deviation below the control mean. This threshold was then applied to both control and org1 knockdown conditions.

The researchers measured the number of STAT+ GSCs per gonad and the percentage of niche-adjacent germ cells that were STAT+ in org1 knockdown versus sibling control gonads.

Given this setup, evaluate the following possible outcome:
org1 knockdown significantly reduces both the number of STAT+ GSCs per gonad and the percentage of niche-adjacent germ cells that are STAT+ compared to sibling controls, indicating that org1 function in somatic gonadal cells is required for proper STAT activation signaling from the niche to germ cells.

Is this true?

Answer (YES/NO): YES